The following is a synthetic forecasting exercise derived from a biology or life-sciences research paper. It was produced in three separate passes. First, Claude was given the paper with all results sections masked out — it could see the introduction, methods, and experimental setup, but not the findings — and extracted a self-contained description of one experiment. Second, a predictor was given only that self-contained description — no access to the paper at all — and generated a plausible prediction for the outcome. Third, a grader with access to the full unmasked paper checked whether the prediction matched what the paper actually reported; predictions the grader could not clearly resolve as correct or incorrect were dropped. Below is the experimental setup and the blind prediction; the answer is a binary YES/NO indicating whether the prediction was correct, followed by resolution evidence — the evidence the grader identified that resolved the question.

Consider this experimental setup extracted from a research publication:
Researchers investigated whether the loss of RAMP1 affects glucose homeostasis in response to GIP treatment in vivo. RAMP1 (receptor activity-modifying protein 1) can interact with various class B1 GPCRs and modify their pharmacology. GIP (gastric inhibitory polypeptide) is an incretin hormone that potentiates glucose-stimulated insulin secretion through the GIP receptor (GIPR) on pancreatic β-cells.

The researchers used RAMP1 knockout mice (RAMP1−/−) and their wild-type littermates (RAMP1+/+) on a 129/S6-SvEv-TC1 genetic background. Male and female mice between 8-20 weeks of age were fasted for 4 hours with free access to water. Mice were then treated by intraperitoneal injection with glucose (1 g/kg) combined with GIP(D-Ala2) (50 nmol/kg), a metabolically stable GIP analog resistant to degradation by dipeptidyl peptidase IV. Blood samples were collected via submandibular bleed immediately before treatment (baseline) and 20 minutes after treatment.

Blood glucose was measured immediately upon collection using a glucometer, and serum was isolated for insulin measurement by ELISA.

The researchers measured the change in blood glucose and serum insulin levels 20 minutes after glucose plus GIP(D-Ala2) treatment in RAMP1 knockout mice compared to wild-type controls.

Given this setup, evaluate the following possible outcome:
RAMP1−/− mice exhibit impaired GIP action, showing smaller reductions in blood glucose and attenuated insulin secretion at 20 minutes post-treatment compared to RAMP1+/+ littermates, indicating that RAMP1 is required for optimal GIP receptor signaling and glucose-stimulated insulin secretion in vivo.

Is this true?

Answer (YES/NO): NO